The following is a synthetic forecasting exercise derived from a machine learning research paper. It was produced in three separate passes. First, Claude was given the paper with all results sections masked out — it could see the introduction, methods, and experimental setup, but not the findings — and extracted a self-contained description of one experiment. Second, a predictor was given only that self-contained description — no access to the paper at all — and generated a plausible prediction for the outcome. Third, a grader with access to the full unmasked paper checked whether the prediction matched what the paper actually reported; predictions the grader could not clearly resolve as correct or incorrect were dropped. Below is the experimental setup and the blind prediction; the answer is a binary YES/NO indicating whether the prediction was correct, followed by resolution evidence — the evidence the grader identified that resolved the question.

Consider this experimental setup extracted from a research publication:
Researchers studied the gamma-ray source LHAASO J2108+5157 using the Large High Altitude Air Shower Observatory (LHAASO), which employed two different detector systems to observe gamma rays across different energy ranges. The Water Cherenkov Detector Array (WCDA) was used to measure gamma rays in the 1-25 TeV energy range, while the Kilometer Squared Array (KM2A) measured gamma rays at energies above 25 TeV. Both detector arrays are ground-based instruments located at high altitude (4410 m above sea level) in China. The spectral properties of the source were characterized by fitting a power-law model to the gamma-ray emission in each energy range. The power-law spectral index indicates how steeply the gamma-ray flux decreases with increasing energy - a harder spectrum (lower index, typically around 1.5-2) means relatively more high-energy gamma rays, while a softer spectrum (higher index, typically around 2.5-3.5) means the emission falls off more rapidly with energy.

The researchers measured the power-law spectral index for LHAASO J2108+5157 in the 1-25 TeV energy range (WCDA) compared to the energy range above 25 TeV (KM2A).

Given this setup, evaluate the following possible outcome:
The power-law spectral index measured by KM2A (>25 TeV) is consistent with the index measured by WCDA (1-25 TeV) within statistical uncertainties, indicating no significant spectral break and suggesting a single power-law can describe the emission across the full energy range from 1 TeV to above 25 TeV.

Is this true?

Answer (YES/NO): NO